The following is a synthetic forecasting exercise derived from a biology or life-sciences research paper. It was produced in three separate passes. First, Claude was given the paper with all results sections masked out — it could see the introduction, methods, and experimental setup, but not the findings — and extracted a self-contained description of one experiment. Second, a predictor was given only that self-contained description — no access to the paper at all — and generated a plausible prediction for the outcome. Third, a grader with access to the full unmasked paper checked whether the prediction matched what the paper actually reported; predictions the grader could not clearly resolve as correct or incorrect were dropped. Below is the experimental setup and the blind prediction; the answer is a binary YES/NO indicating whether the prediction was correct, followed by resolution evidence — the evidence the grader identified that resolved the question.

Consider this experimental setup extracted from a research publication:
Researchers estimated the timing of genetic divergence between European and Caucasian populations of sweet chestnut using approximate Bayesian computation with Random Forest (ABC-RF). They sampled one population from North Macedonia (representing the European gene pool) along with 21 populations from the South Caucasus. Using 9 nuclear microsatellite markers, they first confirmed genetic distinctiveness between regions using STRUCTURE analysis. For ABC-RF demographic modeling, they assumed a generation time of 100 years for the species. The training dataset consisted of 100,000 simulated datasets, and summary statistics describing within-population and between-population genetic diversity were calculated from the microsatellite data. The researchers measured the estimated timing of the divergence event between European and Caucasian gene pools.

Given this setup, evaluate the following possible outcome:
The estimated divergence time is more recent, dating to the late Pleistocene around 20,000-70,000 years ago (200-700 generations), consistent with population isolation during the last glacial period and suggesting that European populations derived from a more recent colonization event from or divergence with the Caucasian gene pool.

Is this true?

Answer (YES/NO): NO